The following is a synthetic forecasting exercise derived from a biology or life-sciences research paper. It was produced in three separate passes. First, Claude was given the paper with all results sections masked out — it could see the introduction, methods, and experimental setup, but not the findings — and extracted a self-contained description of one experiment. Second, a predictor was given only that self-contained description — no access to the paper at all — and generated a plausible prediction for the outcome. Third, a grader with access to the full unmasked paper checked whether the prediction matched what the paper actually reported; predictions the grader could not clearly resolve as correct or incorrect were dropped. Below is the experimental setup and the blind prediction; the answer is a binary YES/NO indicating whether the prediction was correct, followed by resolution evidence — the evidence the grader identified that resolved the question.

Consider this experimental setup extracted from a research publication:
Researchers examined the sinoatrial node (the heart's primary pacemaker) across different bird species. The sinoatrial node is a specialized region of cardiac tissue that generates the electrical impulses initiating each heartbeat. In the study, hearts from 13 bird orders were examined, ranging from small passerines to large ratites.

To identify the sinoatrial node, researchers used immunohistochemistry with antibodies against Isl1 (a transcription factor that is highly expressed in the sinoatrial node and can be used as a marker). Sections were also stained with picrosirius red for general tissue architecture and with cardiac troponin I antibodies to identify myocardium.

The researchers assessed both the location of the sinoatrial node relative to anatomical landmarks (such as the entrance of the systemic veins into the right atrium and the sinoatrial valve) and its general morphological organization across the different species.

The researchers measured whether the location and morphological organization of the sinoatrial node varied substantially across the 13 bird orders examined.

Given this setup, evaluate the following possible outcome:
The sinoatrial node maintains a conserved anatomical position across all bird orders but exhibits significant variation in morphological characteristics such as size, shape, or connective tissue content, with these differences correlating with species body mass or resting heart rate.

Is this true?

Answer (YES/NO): NO